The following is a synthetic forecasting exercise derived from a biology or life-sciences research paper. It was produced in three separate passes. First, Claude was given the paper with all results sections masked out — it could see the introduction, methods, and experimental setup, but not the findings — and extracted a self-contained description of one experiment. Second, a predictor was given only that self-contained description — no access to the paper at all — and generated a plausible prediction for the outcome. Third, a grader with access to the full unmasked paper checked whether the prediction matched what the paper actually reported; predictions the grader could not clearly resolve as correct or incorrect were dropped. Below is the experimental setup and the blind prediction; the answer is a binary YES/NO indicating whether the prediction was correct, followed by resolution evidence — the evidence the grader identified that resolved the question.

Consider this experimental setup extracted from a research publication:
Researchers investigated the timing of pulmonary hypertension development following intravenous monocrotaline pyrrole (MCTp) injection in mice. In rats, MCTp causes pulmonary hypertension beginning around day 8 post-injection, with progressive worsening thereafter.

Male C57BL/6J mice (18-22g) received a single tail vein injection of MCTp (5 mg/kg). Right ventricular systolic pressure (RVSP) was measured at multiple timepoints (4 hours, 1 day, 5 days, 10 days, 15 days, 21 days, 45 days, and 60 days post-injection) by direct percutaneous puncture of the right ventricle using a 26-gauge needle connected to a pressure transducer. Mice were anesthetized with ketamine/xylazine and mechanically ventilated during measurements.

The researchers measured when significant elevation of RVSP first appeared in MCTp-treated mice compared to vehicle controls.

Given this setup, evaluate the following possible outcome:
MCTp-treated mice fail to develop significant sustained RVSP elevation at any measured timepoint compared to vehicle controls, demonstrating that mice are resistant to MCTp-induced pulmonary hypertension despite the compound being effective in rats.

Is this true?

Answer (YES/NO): NO